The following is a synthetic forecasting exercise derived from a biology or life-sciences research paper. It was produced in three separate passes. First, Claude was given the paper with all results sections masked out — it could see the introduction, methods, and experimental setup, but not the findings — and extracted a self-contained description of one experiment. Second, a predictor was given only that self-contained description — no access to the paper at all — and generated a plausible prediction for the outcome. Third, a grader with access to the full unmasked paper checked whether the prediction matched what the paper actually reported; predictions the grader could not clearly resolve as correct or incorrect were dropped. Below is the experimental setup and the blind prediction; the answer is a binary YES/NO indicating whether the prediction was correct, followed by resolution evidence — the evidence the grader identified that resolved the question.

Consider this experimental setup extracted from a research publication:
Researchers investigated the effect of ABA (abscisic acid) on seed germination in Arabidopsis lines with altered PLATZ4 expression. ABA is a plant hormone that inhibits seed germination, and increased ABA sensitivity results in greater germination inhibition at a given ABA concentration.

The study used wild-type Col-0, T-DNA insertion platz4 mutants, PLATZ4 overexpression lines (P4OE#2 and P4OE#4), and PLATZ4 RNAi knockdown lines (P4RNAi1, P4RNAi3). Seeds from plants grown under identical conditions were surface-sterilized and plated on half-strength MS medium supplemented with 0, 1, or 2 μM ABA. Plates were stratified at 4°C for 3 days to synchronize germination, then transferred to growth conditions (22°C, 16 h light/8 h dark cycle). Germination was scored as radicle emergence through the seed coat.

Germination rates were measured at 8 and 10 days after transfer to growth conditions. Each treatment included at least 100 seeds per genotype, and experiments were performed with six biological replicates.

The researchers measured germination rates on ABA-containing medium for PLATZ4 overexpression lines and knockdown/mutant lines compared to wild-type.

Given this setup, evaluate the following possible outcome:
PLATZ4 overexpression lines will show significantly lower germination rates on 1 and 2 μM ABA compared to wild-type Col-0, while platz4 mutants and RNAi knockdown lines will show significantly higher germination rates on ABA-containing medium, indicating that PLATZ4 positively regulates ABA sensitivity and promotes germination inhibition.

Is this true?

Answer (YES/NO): YES